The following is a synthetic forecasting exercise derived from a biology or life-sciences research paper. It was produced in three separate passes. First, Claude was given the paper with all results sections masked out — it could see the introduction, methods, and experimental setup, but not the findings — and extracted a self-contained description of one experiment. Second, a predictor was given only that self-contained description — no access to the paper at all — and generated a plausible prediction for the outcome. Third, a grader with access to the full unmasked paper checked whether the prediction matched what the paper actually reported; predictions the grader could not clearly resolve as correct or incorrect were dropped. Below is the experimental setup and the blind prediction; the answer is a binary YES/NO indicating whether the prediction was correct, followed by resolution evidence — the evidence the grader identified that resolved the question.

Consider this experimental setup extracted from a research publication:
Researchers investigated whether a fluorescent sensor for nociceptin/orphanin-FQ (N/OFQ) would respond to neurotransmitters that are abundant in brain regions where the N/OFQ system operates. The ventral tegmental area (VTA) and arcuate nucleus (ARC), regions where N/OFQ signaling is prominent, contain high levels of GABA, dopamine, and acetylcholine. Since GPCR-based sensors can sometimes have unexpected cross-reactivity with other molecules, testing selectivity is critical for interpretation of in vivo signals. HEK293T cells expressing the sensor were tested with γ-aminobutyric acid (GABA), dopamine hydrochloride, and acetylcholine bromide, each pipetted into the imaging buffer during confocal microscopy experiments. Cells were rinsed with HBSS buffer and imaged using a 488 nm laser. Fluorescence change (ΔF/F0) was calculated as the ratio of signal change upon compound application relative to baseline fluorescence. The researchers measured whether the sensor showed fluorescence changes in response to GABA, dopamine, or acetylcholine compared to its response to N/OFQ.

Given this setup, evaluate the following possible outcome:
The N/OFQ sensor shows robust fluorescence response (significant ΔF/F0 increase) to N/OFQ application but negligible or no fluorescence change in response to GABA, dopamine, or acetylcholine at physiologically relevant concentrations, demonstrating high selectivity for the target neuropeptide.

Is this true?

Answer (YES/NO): YES